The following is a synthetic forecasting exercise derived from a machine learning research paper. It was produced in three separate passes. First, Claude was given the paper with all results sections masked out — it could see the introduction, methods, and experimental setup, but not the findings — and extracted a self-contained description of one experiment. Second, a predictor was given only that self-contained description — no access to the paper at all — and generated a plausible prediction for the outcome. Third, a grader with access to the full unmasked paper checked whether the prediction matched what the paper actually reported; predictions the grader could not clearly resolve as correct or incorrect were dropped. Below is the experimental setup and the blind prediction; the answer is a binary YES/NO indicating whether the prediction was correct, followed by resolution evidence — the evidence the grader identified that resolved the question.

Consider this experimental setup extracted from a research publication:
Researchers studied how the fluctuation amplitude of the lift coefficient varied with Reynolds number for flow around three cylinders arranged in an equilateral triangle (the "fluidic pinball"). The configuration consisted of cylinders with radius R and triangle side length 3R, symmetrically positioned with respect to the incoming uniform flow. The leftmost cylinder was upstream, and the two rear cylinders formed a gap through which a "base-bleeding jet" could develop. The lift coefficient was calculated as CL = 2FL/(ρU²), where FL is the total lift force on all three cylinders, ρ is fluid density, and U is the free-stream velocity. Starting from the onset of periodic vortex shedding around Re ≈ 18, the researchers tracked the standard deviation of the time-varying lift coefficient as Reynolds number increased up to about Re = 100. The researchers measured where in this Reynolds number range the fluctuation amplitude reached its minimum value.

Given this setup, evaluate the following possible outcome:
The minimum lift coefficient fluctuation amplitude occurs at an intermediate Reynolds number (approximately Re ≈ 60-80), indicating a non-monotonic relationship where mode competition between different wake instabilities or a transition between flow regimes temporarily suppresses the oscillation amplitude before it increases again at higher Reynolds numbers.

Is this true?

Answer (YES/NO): YES